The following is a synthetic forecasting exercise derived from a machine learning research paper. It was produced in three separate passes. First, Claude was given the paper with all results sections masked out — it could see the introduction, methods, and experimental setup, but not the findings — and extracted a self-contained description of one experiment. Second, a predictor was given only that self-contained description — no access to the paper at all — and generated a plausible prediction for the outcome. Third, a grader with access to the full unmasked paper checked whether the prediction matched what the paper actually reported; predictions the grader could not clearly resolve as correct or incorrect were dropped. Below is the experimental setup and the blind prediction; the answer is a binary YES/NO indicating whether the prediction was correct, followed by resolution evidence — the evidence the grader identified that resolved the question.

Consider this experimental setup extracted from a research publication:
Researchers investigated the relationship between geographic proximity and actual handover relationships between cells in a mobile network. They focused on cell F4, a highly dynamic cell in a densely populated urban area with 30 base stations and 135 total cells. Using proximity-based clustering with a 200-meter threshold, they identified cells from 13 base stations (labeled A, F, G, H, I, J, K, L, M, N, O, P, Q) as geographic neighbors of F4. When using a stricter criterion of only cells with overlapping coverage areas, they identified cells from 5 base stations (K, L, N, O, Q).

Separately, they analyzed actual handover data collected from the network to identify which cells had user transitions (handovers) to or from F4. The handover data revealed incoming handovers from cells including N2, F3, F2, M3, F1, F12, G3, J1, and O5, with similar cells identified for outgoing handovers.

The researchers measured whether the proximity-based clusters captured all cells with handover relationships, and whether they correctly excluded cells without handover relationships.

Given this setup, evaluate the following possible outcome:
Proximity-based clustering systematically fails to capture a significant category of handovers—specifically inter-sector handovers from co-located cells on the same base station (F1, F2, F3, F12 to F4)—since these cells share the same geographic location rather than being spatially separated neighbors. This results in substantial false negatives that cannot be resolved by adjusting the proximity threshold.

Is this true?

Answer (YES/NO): NO